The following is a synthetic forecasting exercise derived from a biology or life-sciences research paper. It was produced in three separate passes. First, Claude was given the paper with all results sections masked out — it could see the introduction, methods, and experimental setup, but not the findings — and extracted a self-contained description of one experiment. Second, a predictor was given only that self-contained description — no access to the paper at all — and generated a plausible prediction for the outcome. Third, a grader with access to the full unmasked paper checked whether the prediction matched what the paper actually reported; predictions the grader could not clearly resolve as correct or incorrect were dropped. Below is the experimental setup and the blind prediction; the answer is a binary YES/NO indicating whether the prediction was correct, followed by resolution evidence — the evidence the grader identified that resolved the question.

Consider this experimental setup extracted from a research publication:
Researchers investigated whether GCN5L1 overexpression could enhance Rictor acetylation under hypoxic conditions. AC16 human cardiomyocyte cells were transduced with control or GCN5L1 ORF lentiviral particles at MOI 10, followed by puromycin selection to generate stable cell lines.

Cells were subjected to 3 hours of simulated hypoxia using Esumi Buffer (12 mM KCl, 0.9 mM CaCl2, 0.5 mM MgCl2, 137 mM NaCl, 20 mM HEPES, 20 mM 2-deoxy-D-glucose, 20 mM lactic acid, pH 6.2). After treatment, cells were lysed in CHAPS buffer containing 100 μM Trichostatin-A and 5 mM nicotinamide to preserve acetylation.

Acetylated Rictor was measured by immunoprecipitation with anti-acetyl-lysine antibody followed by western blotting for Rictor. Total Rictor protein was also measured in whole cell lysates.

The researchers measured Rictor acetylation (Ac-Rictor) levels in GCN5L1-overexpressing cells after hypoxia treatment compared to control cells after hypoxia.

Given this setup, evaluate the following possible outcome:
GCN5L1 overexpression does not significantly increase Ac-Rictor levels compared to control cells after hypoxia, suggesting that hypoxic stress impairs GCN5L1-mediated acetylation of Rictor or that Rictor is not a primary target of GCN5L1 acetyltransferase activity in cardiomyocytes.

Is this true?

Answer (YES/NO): NO